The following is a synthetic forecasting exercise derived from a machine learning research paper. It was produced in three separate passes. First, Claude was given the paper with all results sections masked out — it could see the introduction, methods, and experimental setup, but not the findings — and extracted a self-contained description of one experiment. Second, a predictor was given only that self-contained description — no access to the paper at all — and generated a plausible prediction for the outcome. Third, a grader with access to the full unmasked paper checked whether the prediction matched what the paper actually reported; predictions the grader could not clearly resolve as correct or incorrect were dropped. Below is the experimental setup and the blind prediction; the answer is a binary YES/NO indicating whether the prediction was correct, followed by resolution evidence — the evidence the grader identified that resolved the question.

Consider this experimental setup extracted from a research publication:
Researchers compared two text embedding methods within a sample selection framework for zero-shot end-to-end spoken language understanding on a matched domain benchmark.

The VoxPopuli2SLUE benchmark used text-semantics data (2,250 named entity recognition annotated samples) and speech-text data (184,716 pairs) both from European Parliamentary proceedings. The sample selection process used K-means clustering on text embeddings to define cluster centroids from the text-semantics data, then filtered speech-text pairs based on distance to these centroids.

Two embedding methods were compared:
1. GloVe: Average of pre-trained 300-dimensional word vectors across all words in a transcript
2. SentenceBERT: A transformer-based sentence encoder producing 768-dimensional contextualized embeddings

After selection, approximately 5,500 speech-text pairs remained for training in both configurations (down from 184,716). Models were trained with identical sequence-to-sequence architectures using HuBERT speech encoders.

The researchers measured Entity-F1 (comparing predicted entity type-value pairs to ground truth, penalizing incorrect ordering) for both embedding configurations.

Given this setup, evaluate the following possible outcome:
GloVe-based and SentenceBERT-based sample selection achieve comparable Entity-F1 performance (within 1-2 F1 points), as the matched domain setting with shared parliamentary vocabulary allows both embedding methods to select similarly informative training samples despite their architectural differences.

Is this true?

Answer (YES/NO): YES